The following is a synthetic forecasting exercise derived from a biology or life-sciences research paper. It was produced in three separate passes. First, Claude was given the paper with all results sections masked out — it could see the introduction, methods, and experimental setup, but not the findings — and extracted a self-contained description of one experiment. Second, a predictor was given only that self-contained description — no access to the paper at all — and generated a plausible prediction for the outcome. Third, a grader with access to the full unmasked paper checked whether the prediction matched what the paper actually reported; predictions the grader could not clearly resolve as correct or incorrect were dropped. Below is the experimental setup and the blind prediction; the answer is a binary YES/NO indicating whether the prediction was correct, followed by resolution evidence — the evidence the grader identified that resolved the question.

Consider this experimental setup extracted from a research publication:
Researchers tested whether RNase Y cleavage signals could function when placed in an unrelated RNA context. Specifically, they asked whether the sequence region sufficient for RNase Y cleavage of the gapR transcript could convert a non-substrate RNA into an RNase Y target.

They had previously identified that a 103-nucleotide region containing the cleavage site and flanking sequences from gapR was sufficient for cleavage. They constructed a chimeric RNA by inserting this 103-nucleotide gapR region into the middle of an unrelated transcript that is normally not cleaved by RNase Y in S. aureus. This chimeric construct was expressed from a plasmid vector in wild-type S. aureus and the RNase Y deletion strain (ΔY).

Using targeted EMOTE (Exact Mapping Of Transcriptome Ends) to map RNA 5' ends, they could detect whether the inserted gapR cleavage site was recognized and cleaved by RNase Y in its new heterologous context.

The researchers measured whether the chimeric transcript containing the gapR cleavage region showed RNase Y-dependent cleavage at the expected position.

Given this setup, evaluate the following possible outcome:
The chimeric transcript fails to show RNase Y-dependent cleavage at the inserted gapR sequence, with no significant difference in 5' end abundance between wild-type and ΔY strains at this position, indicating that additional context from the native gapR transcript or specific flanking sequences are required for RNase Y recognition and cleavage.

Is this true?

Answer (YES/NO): NO